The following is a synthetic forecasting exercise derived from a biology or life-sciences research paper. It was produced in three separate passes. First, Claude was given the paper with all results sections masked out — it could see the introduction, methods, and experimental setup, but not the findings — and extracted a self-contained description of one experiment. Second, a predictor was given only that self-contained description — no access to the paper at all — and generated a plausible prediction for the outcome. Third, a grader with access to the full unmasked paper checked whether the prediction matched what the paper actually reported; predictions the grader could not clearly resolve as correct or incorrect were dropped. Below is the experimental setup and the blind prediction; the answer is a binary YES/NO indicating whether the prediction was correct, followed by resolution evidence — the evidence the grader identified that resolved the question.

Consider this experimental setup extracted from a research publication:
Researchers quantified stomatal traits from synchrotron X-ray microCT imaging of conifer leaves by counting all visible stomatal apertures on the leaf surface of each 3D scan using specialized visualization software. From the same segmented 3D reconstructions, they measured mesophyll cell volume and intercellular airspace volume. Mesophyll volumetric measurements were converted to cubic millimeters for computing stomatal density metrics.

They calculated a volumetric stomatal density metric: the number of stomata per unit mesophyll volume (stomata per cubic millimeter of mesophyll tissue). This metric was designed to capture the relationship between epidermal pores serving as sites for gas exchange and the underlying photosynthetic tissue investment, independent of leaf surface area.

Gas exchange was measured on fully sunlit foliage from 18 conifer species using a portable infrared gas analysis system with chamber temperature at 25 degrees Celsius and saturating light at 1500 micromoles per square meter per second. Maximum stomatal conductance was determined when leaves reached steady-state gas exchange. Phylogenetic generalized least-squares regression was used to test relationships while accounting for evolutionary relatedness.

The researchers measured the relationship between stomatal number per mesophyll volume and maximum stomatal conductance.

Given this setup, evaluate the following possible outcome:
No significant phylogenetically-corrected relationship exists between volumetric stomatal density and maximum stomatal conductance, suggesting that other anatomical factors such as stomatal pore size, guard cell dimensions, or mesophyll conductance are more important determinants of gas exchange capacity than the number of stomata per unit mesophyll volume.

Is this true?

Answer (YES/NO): NO